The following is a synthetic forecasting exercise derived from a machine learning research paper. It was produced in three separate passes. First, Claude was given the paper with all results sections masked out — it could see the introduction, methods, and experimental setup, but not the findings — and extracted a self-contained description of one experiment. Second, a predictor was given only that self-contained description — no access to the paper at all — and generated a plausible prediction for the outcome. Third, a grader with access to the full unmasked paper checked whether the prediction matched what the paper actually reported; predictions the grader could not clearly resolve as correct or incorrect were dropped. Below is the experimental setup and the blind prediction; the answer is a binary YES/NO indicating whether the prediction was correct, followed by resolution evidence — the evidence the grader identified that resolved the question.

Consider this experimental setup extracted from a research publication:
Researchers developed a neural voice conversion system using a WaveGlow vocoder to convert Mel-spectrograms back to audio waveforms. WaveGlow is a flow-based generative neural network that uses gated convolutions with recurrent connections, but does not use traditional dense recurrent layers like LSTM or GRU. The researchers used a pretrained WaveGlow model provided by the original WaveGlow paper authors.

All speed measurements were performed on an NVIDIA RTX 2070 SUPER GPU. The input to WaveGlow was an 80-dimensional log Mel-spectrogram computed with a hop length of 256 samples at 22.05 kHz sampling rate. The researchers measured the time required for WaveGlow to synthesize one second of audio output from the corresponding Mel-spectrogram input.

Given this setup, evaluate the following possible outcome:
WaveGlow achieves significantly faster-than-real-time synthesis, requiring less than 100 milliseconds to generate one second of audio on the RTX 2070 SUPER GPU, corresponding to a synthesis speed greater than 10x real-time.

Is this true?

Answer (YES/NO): NO